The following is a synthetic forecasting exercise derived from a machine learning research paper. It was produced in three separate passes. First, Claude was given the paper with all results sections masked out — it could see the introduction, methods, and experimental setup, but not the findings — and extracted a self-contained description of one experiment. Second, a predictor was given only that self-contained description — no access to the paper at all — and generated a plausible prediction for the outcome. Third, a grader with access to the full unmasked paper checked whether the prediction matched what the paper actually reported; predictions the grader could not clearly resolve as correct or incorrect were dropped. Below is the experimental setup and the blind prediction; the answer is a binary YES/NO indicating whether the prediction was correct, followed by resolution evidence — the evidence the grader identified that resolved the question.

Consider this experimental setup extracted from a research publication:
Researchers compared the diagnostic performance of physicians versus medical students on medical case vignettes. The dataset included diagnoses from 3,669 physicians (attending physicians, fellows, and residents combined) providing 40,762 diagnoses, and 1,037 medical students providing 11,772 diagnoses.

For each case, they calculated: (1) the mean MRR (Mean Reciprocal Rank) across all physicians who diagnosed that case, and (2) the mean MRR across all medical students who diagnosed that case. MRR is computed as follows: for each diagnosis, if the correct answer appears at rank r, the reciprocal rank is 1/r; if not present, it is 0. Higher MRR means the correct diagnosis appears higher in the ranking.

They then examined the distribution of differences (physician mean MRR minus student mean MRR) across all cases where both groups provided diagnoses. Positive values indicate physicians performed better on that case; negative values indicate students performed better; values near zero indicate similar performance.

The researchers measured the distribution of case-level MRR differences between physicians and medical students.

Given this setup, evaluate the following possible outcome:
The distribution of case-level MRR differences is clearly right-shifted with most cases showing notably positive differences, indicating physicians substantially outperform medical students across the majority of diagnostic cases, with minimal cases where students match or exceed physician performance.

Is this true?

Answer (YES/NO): NO